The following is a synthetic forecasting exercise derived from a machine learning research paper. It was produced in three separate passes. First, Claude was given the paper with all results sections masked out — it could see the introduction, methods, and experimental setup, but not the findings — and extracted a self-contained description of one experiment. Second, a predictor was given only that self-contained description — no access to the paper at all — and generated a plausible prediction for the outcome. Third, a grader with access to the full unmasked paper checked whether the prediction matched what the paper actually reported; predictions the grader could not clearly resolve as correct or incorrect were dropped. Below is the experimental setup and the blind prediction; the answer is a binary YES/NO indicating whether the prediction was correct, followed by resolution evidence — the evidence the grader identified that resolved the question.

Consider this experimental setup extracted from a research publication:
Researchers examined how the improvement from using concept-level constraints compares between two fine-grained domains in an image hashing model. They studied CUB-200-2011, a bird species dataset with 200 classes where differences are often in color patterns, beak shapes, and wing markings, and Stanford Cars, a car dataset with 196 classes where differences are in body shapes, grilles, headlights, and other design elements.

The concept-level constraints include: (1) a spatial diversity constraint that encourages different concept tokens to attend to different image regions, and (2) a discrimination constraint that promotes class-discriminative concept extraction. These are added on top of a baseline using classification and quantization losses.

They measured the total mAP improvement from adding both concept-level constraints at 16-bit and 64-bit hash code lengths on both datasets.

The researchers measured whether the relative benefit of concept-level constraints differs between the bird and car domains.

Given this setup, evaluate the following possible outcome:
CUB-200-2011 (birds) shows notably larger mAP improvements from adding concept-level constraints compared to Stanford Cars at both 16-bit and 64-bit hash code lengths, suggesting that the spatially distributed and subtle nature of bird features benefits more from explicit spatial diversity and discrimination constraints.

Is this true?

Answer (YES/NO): YES